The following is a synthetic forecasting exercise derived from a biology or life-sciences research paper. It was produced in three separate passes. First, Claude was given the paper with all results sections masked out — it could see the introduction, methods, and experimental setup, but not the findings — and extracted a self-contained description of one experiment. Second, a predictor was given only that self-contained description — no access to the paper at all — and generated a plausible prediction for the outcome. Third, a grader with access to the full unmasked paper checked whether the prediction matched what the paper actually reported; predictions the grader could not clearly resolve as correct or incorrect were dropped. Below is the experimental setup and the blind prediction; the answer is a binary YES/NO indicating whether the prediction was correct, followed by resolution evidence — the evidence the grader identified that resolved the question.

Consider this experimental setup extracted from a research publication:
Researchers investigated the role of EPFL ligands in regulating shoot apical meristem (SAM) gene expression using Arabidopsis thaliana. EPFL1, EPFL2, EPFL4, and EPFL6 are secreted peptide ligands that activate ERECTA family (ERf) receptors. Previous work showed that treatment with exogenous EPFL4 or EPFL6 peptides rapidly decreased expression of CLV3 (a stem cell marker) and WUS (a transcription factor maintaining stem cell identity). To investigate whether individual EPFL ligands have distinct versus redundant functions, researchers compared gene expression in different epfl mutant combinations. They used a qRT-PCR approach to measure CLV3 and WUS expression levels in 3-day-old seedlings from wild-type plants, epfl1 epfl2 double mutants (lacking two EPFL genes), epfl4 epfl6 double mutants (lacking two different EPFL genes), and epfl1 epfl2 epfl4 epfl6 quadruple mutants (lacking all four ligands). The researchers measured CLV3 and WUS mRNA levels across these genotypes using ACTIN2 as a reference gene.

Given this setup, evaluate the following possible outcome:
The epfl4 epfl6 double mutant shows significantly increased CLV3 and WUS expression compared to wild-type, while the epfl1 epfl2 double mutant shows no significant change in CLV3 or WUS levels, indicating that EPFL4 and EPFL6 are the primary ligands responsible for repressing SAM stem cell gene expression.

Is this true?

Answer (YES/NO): NO